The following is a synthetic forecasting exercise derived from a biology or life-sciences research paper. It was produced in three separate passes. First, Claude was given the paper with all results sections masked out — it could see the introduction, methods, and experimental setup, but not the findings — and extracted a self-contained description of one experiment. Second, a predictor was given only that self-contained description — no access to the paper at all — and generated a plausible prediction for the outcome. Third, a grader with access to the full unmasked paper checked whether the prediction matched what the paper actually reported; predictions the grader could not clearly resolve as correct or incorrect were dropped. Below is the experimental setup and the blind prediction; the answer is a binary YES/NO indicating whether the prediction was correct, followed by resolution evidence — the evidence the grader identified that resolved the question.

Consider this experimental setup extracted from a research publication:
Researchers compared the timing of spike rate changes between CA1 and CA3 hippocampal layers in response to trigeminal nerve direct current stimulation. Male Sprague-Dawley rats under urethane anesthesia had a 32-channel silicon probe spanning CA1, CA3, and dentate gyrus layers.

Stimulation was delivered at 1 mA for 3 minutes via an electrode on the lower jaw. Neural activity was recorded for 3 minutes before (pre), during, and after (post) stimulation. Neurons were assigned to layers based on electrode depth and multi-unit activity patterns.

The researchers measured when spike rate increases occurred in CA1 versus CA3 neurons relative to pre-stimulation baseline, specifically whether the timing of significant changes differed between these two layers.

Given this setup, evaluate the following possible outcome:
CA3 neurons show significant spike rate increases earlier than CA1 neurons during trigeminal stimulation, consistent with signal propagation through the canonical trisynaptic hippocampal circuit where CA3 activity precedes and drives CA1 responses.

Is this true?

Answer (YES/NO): NO